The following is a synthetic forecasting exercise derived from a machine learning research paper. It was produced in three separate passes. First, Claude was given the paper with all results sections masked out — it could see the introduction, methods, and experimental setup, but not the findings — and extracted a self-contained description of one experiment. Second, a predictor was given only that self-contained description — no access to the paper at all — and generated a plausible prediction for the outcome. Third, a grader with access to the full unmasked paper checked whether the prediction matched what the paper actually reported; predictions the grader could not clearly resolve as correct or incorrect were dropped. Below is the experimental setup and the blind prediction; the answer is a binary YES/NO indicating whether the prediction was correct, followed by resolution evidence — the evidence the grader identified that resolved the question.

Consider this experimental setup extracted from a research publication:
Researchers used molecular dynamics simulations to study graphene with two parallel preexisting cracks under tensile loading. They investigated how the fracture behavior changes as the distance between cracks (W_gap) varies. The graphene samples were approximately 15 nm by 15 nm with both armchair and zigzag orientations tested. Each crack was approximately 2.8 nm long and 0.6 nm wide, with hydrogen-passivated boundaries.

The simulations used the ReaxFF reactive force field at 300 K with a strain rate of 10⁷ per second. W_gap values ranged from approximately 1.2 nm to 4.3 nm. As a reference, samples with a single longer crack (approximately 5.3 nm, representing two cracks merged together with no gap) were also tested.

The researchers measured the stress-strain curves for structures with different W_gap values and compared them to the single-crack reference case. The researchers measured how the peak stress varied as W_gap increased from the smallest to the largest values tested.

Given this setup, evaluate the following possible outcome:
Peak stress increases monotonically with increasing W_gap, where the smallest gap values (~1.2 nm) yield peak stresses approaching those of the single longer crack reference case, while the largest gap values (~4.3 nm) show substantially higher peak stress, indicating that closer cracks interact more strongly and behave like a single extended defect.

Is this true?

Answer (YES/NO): YES